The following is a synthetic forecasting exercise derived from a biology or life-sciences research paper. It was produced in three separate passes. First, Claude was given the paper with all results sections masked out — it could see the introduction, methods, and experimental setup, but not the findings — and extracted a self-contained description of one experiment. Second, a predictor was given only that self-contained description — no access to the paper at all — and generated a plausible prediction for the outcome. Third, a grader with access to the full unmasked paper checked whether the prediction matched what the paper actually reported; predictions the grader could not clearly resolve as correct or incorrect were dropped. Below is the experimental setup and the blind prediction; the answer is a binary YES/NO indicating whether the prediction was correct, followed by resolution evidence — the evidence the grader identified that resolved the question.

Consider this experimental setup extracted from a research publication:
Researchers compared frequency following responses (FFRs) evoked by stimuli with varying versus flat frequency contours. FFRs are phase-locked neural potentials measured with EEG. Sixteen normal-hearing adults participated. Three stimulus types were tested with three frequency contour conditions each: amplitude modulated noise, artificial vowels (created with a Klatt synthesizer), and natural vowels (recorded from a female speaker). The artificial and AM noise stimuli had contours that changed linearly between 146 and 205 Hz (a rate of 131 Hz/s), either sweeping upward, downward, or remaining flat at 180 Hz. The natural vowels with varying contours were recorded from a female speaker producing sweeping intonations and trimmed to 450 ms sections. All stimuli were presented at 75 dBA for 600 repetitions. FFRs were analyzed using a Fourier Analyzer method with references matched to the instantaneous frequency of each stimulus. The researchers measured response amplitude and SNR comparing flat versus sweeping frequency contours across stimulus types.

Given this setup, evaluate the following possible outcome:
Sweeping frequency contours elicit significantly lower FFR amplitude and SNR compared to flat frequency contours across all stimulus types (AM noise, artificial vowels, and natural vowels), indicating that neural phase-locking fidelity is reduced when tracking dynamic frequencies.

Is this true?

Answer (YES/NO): NO